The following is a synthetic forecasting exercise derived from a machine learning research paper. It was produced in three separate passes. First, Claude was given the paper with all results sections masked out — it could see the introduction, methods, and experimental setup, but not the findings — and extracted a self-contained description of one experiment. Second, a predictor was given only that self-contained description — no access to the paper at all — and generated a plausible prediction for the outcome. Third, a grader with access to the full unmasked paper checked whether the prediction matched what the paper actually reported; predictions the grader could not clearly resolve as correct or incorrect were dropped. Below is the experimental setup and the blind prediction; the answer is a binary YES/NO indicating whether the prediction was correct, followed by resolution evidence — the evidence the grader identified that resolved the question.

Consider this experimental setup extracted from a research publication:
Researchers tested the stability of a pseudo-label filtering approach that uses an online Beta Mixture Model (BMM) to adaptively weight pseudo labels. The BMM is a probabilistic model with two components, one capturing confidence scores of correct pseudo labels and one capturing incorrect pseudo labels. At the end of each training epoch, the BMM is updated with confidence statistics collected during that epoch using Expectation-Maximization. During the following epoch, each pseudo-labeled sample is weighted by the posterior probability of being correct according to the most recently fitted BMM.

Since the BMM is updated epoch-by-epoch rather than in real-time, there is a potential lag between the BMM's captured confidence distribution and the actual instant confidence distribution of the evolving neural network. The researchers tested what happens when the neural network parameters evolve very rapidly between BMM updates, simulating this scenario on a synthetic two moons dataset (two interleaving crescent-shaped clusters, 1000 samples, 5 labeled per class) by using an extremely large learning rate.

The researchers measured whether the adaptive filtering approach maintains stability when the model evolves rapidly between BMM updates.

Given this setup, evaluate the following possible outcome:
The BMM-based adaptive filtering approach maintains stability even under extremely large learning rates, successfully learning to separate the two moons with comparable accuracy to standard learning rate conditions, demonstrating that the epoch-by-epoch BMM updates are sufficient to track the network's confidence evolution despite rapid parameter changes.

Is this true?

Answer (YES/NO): NO